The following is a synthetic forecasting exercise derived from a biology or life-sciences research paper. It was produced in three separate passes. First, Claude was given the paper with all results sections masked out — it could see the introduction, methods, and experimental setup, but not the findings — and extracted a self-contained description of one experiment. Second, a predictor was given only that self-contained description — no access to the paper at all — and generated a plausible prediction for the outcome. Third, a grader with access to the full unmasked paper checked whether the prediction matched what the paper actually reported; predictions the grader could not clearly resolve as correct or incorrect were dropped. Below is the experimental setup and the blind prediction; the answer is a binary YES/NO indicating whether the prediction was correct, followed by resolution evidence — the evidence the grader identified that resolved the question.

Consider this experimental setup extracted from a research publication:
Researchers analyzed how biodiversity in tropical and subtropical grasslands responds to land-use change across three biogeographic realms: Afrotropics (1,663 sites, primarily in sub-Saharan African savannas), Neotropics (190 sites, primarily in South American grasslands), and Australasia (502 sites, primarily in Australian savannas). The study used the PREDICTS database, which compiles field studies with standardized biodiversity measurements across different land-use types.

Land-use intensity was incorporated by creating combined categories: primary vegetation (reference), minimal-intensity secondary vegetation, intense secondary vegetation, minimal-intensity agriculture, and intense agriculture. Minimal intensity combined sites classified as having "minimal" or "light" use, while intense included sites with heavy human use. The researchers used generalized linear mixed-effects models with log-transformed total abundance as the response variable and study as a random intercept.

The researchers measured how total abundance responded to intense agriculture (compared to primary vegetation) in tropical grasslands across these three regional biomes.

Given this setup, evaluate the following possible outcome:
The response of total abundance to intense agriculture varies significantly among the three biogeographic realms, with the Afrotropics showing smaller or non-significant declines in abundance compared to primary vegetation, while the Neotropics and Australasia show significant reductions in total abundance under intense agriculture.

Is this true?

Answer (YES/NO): NO